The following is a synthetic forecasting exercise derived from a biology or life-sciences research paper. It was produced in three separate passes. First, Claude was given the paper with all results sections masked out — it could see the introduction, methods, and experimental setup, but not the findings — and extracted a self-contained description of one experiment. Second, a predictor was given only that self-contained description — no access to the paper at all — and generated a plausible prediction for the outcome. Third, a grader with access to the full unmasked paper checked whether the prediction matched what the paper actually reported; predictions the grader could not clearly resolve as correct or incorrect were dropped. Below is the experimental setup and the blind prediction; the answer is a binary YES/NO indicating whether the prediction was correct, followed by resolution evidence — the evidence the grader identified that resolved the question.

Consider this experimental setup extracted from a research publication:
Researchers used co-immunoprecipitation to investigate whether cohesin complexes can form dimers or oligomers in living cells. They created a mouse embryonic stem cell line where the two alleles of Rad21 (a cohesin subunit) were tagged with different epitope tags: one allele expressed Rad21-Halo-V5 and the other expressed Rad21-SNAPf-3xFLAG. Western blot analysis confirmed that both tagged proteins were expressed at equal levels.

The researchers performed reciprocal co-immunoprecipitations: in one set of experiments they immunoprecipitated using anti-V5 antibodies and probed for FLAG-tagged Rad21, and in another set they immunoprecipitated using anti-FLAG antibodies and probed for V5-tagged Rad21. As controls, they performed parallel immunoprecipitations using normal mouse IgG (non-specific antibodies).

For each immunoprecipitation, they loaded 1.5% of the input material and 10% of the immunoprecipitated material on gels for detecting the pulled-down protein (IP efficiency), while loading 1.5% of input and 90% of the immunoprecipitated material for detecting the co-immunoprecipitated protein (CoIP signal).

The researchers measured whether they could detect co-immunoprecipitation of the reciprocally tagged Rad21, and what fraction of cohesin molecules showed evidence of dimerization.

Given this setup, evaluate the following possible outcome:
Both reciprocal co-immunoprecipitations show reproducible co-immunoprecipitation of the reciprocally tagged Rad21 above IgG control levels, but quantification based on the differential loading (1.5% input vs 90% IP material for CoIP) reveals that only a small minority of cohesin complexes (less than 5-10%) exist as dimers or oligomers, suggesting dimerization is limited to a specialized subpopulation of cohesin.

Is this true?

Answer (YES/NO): NO